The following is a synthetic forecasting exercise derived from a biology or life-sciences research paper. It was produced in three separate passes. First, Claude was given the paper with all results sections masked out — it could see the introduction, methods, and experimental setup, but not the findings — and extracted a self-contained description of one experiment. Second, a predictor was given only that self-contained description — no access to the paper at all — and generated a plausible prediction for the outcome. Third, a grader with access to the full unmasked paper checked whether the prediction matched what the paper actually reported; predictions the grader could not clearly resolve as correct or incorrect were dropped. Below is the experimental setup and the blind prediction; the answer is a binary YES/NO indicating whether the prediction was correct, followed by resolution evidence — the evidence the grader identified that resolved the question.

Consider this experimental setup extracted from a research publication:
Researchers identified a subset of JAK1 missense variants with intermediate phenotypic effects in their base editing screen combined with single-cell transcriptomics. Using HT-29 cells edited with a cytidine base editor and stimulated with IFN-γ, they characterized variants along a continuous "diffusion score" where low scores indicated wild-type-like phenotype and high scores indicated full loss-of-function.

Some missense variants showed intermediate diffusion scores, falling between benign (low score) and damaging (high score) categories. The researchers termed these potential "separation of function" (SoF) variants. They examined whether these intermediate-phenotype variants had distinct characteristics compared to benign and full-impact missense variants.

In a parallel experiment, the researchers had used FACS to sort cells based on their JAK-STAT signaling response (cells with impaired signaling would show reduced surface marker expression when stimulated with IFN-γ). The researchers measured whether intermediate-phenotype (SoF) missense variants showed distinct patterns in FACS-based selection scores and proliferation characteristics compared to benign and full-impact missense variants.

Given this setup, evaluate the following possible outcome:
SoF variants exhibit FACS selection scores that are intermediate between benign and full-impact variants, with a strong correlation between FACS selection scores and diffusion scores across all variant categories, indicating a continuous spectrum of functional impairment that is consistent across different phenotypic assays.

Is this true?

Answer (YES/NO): NO